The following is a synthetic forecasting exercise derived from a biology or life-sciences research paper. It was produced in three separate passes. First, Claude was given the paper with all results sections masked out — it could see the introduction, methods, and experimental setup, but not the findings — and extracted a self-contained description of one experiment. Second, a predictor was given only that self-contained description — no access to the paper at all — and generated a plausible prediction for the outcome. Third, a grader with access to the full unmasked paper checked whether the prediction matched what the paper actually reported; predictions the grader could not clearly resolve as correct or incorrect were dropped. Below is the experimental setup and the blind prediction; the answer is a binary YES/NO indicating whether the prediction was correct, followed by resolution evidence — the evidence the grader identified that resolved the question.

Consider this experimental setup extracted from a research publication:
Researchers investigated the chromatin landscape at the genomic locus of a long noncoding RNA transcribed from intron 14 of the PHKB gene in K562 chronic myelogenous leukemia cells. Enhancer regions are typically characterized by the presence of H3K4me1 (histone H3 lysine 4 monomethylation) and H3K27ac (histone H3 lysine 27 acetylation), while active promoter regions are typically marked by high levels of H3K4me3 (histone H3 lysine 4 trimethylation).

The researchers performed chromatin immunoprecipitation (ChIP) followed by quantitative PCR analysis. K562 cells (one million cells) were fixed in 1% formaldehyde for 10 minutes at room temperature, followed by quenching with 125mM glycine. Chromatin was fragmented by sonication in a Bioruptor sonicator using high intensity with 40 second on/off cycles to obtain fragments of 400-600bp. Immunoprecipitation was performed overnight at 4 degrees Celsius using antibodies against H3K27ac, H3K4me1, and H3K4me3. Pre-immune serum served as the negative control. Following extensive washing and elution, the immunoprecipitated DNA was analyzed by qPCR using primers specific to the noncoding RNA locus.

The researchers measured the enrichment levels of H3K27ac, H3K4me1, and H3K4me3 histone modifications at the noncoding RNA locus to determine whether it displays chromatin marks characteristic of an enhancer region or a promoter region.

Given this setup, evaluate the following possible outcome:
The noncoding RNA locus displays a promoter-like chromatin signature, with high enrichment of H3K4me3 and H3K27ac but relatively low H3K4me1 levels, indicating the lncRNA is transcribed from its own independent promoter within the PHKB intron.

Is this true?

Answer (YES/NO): NO